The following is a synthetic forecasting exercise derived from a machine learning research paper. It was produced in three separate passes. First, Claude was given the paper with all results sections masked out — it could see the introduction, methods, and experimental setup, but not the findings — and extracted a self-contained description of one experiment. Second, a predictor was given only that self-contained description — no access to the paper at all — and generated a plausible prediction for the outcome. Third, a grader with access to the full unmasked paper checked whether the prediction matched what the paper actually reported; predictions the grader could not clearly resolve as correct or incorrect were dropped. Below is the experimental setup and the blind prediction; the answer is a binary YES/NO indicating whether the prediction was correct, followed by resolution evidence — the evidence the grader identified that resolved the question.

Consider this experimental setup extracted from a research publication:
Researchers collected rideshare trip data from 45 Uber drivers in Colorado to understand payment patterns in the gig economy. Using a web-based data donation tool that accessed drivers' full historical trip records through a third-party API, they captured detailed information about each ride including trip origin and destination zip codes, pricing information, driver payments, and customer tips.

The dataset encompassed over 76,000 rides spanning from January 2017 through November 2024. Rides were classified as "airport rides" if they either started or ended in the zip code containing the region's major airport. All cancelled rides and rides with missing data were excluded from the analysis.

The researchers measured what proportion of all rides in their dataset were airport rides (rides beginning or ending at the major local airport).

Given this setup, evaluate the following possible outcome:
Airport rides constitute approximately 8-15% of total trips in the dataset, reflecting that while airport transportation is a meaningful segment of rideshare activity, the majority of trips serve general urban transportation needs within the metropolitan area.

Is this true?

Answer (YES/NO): YES